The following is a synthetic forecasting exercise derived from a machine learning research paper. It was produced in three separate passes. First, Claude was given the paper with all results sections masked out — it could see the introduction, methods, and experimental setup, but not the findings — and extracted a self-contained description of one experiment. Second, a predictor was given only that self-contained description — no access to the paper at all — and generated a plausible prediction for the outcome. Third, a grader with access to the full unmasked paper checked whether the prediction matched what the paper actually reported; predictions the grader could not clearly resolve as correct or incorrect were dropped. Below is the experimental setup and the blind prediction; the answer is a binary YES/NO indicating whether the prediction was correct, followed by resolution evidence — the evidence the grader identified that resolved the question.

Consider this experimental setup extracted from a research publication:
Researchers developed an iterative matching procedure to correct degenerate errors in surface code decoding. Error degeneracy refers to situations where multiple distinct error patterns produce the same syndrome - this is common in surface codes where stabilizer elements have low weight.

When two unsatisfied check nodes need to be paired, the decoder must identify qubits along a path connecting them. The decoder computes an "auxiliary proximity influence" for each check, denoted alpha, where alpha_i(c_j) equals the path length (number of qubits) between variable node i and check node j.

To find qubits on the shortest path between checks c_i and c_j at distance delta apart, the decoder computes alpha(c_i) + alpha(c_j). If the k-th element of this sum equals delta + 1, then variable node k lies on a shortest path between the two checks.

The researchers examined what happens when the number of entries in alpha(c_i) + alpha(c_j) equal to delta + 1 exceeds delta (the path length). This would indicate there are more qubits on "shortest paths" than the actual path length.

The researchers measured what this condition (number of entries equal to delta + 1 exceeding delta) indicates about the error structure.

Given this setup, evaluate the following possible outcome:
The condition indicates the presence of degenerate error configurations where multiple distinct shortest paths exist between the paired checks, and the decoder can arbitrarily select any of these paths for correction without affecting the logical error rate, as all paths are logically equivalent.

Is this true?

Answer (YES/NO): NO